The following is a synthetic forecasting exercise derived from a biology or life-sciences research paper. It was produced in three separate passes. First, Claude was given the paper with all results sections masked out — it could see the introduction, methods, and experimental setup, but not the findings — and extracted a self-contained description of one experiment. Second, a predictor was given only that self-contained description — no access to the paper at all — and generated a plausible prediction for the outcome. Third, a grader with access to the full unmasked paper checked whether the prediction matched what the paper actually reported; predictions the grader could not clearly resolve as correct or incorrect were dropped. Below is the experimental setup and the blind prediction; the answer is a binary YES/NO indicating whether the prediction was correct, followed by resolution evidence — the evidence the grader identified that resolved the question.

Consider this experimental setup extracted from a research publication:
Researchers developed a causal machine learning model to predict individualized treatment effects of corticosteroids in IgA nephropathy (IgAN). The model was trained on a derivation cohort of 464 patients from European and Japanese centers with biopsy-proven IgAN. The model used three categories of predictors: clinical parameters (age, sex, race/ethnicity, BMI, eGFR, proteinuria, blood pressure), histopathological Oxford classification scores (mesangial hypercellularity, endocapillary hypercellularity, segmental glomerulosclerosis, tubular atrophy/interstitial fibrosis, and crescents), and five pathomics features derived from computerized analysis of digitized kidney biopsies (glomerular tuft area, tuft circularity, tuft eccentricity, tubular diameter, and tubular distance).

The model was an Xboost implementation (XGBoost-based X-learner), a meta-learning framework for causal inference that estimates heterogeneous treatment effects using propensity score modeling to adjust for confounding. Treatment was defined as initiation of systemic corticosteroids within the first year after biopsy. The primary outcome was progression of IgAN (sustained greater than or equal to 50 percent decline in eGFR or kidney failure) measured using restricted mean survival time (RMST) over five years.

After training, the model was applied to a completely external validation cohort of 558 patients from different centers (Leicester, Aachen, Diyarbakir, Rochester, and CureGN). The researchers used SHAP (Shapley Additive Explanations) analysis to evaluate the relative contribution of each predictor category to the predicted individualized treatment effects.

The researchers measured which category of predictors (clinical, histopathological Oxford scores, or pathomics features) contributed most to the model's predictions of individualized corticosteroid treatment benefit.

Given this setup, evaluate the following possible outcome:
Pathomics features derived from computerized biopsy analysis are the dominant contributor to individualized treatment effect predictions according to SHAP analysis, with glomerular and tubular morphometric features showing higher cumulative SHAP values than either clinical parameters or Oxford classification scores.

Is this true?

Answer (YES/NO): NO